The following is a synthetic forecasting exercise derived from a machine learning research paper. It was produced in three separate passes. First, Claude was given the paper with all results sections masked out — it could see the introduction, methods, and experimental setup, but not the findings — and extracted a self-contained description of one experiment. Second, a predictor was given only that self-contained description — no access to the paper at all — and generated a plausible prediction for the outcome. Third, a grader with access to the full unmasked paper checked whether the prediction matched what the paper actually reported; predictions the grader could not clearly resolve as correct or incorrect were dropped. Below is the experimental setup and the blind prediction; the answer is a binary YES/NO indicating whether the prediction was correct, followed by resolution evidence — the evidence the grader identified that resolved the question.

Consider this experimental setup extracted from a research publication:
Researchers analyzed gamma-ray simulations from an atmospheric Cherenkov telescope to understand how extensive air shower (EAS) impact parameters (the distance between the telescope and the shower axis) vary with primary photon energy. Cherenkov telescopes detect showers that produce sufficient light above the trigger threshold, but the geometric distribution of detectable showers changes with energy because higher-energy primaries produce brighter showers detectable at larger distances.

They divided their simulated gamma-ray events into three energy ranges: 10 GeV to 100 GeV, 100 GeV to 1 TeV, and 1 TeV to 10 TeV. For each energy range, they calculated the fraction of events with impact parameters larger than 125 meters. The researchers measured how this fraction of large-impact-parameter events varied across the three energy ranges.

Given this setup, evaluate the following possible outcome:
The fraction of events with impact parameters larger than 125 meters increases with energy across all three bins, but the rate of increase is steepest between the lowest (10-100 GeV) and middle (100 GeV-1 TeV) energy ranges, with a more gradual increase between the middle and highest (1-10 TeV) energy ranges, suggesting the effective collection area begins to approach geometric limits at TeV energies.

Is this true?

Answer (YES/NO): YES